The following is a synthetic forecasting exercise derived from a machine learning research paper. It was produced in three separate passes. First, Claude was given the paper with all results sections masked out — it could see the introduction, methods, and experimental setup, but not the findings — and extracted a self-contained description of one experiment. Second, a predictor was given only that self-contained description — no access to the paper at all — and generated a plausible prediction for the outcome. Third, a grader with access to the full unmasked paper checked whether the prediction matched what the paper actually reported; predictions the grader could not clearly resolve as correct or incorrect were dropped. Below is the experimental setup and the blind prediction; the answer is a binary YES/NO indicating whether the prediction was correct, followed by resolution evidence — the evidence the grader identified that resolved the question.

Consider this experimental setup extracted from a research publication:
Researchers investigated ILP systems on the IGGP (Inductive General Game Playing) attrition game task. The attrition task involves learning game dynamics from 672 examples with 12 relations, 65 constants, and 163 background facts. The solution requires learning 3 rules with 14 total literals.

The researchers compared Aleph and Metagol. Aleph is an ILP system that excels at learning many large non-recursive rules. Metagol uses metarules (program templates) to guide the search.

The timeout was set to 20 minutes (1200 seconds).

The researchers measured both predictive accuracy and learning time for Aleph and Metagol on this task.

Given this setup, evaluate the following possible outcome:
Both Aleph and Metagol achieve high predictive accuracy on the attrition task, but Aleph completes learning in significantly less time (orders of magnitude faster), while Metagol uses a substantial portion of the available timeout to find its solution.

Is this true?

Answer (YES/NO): NO